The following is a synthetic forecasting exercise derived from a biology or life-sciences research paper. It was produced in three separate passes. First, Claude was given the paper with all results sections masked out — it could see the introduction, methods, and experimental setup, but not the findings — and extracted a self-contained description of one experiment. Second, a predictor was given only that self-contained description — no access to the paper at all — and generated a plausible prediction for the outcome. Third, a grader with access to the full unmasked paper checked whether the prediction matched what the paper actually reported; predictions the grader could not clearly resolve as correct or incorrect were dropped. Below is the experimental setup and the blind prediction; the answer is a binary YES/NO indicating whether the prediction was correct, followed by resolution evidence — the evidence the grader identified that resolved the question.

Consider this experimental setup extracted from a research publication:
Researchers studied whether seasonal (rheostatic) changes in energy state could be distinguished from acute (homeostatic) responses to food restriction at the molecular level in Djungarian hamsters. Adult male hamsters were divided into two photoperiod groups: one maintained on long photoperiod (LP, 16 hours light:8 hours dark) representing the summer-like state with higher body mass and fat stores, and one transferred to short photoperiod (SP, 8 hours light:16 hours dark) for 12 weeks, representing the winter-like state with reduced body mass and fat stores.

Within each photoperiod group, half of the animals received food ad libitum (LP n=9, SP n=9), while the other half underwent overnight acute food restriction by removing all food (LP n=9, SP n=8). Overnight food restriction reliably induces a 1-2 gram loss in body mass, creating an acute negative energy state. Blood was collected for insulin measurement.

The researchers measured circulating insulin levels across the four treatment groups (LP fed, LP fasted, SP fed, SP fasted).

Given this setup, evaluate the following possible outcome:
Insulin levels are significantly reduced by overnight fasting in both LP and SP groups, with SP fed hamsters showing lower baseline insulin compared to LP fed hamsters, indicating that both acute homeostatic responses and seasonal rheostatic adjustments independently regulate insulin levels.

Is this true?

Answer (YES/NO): YES